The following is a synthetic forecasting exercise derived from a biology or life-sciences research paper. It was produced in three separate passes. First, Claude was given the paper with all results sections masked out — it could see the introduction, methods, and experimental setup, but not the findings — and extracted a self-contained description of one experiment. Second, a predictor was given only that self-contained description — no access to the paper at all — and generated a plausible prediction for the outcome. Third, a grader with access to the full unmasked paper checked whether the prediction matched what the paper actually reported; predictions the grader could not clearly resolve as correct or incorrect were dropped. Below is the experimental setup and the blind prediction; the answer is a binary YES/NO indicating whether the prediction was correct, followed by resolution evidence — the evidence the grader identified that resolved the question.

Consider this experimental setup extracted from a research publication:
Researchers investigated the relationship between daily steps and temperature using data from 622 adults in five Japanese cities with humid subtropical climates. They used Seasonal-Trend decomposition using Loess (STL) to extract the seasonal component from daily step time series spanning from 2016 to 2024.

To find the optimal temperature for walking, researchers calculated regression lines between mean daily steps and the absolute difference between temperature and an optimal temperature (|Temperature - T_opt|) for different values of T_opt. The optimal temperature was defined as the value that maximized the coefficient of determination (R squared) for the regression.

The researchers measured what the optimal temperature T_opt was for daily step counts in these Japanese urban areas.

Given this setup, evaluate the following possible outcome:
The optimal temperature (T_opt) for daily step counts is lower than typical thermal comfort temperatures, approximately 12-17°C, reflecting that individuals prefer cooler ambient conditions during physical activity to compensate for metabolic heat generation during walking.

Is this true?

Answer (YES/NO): YES